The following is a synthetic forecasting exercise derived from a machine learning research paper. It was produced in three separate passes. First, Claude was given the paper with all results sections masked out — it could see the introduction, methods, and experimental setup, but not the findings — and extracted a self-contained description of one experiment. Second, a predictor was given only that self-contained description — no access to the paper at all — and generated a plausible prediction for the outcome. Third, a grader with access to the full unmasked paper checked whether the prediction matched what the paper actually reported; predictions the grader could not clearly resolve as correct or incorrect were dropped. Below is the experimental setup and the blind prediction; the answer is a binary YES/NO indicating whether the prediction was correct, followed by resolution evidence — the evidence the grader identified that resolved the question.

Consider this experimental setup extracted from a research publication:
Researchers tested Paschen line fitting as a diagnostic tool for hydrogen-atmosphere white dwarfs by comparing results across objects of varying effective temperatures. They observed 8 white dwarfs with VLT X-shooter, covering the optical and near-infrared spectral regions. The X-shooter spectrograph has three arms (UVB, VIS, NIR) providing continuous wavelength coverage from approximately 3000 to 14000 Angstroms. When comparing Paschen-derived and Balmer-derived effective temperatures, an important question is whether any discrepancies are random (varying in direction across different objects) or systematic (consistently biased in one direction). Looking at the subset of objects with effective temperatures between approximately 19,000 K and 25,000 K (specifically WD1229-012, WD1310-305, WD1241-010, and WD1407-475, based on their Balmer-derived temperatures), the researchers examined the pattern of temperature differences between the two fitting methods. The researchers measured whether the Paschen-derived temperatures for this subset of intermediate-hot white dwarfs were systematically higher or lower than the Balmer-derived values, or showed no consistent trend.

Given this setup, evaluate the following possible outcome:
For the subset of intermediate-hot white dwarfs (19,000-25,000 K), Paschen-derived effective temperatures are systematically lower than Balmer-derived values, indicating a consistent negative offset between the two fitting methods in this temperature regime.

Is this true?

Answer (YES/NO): NO